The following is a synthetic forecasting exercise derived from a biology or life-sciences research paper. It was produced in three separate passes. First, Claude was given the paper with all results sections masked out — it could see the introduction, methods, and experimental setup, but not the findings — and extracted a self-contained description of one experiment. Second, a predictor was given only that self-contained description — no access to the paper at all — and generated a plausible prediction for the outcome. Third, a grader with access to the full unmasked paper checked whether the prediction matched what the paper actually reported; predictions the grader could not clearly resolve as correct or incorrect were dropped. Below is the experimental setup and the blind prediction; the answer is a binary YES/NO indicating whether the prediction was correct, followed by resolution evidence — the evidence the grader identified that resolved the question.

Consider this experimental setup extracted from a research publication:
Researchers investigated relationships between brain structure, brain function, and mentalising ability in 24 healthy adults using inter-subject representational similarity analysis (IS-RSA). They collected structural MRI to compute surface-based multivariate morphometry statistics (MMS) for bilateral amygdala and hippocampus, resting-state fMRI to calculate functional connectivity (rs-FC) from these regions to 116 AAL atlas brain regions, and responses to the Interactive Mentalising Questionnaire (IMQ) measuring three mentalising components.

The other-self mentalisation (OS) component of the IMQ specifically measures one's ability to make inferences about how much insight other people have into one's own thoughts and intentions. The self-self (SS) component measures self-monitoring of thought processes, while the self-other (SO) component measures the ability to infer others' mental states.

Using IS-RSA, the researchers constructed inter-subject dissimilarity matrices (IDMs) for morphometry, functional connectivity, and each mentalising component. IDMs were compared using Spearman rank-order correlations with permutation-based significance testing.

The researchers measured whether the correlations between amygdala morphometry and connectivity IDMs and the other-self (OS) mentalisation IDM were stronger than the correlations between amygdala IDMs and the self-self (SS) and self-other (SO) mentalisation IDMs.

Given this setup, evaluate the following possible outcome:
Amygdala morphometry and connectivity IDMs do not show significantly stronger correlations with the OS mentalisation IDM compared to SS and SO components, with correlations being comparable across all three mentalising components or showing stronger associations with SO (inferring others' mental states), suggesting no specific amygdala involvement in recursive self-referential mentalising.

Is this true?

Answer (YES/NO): NO